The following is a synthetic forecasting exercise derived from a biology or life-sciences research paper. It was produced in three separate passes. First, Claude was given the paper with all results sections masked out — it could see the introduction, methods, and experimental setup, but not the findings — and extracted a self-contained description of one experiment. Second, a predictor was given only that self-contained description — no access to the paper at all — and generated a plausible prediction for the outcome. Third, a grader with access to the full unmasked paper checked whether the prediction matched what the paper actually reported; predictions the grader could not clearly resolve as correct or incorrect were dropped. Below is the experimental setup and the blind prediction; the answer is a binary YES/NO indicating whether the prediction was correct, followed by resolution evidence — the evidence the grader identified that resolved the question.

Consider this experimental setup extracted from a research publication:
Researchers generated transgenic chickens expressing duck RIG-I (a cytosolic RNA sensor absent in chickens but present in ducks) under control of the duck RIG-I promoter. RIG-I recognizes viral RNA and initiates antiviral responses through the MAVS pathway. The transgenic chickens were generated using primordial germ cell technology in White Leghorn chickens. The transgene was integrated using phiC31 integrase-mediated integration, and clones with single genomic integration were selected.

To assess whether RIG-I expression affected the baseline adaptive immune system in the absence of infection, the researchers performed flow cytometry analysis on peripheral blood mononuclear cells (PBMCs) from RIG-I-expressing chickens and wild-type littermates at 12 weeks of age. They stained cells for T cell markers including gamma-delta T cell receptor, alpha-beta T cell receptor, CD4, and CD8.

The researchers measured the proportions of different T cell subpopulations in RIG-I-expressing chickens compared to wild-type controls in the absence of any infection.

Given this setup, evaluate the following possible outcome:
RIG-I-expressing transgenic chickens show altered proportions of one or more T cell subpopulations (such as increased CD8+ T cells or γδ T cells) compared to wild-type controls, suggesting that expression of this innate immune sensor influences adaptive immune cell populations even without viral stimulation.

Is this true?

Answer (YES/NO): YES